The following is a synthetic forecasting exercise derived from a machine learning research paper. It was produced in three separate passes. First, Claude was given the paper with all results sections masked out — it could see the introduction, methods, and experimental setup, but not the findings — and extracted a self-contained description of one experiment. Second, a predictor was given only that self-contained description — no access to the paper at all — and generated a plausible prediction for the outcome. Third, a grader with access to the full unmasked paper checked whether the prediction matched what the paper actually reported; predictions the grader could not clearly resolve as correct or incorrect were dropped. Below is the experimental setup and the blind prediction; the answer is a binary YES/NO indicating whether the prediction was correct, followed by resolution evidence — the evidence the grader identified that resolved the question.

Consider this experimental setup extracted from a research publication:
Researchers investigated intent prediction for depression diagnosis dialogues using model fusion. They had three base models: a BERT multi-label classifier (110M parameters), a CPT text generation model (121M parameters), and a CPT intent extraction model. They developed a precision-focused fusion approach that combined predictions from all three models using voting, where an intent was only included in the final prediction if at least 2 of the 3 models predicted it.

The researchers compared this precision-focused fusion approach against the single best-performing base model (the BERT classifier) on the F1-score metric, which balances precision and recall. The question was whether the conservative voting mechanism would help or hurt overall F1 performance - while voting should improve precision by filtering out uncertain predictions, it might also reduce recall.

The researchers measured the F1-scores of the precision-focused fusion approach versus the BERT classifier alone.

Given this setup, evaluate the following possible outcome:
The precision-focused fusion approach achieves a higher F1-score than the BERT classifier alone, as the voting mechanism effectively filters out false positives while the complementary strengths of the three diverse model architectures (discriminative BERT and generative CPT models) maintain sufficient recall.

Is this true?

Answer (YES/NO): YES